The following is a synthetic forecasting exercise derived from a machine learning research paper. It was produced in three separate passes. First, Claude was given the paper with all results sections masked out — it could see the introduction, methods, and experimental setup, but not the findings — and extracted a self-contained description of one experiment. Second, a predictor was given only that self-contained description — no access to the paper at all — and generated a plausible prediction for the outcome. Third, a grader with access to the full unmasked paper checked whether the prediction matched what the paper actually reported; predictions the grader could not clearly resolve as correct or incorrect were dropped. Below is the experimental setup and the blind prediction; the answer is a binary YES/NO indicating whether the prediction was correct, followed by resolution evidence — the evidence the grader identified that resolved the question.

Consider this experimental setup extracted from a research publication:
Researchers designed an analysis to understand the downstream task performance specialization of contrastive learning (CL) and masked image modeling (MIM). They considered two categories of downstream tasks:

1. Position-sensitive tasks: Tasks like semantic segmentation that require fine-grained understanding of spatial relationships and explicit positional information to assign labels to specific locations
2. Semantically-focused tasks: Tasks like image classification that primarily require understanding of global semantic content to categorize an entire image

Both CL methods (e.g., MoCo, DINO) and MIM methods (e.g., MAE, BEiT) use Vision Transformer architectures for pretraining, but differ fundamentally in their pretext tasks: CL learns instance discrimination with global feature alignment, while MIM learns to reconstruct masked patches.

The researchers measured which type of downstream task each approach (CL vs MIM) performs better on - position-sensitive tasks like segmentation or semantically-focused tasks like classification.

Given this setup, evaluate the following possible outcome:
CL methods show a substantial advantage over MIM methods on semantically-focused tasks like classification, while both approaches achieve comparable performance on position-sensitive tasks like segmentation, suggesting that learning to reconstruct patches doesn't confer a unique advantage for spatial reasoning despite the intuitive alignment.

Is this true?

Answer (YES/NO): NO